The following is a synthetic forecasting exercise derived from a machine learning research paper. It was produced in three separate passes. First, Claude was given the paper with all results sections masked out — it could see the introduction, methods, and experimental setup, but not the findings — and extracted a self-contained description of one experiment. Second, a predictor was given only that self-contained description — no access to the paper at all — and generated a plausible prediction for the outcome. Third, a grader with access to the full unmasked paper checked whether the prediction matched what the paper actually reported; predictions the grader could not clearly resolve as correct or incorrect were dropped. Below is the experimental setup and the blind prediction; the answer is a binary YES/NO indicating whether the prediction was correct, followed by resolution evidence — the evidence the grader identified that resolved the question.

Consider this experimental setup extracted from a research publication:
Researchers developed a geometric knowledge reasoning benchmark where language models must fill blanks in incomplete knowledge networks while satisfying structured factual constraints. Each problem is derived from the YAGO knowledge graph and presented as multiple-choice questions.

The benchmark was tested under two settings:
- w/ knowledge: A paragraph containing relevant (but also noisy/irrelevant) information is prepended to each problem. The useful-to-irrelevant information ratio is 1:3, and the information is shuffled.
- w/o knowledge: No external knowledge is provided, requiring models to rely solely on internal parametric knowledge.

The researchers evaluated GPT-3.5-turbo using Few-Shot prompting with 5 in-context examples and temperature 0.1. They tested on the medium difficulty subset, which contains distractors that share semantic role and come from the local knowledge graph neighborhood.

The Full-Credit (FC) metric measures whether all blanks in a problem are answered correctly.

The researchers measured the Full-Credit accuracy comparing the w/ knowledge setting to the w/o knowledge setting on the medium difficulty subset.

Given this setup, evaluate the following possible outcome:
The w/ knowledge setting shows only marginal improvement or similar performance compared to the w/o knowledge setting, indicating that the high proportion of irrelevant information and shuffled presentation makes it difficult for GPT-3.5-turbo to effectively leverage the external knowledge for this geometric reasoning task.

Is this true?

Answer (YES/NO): NO